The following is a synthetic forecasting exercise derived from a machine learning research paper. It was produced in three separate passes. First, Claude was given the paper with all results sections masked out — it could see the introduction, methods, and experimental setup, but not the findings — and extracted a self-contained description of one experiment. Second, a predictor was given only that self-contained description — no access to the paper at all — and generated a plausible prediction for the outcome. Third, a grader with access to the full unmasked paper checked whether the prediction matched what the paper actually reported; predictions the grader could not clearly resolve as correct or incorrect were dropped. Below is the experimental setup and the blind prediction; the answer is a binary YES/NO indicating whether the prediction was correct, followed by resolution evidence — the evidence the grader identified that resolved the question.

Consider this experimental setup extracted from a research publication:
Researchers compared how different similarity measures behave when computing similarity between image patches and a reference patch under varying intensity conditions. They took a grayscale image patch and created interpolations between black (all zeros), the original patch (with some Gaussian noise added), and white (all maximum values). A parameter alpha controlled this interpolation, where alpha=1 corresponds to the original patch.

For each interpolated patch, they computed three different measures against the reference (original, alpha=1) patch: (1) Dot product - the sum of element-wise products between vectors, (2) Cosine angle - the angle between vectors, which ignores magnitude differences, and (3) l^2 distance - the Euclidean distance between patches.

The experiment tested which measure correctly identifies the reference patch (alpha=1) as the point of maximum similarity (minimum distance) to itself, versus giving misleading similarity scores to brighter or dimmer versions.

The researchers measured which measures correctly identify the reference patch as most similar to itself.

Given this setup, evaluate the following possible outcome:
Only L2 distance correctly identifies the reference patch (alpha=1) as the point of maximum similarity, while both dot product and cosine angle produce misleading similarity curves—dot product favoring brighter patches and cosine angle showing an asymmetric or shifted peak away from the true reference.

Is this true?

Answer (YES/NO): NO